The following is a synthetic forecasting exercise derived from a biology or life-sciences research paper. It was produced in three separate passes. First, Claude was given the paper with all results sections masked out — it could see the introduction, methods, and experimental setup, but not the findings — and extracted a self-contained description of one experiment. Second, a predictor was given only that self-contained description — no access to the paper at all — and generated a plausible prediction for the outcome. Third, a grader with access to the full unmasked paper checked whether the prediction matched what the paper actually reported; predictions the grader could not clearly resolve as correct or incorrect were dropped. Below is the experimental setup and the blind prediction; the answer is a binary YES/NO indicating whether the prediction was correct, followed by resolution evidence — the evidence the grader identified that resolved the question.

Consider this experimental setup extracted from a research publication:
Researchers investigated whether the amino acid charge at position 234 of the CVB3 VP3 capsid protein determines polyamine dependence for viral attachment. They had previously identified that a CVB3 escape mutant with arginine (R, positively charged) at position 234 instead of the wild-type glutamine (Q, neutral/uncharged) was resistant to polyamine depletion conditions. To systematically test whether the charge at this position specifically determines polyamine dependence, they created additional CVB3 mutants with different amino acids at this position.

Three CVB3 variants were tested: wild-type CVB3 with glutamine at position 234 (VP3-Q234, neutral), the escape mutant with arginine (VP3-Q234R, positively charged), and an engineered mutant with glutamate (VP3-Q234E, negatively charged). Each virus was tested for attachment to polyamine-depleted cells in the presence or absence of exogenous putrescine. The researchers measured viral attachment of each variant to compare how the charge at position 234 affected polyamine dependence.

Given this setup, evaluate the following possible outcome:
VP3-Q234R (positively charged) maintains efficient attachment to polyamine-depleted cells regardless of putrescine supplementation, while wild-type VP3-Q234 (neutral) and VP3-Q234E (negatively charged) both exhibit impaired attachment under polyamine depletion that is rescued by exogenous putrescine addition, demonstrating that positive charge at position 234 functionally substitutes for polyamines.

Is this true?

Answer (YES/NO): YES